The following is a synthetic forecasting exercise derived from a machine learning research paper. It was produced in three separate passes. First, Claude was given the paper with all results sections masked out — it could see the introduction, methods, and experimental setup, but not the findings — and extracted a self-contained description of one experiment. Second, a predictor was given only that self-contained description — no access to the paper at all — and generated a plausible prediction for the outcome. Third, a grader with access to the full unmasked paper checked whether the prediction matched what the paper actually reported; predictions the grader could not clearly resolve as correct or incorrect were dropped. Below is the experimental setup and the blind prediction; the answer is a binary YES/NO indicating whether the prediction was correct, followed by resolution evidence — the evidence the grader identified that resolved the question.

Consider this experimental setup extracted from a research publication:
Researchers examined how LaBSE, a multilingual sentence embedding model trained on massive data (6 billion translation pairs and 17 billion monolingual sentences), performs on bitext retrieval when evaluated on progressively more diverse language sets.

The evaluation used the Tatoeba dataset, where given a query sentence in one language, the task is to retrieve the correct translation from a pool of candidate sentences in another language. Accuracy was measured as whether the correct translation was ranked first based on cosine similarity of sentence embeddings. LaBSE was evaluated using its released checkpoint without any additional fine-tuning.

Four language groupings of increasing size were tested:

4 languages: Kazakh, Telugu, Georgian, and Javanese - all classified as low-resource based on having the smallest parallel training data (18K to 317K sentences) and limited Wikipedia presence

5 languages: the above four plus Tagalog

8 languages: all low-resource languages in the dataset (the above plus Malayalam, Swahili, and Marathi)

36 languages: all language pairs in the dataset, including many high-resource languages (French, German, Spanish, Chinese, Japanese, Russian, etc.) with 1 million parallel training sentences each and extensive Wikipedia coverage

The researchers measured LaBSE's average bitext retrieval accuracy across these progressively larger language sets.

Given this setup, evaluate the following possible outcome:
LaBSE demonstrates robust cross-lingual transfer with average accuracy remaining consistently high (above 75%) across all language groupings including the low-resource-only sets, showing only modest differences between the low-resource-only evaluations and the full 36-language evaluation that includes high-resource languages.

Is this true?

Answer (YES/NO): YES